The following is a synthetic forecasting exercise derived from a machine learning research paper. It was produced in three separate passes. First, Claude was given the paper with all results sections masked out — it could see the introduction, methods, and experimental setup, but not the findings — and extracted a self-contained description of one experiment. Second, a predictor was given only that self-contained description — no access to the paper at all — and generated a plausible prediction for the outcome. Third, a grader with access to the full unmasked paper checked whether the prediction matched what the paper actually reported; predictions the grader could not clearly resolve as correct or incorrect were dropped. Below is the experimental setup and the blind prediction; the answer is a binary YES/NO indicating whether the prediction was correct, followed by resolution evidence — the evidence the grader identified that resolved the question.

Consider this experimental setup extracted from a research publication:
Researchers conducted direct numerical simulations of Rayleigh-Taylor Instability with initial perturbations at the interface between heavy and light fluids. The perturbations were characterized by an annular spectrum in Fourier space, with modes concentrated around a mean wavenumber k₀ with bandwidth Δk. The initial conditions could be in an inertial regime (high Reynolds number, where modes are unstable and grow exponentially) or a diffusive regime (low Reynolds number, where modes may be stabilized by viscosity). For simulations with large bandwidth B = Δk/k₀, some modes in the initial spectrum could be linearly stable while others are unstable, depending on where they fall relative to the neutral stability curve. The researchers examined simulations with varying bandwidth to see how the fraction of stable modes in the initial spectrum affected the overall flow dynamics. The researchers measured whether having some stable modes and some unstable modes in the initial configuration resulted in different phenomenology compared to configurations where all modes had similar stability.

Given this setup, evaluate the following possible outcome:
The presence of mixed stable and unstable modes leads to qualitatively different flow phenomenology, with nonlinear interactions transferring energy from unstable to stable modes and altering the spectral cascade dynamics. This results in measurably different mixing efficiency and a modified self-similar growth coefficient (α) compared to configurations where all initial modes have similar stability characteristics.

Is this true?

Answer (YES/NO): NO